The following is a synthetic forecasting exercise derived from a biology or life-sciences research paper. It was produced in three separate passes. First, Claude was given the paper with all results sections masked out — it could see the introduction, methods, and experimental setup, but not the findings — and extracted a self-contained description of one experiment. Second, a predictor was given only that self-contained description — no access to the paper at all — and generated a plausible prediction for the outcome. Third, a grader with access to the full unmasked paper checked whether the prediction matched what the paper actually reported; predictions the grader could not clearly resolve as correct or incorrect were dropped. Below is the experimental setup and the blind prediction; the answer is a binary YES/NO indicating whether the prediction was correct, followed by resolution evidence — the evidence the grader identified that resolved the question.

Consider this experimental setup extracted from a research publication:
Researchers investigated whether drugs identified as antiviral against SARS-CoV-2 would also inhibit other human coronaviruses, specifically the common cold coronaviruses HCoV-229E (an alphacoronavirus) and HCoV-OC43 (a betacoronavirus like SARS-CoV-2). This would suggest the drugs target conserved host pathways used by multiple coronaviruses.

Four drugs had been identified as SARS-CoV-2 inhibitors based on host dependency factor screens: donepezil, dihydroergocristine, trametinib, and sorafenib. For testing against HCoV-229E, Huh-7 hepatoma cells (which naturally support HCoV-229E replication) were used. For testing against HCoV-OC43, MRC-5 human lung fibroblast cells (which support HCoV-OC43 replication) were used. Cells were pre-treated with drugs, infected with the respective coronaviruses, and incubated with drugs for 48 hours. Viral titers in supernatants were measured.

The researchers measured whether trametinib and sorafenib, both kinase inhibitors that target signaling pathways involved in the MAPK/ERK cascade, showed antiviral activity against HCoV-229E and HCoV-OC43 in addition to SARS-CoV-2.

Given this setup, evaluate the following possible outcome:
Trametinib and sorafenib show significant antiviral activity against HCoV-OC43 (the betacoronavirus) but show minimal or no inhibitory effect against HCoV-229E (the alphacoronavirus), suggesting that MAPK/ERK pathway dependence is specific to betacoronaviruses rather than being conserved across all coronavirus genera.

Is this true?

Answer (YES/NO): NO